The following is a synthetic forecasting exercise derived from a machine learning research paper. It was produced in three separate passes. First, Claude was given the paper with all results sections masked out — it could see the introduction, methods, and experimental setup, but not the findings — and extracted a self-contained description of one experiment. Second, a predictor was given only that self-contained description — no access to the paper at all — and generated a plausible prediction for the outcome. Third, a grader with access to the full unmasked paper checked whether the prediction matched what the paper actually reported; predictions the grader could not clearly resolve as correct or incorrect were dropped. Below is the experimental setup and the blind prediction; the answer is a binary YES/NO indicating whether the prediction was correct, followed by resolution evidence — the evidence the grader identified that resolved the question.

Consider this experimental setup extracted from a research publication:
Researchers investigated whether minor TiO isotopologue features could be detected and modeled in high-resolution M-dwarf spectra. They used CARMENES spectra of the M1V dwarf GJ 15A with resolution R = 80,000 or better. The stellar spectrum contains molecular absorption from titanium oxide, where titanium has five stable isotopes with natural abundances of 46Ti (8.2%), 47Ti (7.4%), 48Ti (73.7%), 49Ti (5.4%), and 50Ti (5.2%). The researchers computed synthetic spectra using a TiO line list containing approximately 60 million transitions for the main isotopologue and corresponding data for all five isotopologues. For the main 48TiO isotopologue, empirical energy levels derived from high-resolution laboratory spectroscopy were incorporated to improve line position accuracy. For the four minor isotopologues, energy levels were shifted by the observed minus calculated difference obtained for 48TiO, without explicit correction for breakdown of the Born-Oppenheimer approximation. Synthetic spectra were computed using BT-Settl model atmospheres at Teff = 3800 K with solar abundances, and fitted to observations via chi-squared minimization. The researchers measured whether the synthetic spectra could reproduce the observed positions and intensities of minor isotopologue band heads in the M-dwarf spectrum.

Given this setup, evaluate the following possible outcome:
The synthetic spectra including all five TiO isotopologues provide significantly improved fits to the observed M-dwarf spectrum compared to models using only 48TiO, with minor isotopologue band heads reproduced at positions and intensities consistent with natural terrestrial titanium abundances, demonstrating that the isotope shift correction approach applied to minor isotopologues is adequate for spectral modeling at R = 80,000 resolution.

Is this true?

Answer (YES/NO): NO